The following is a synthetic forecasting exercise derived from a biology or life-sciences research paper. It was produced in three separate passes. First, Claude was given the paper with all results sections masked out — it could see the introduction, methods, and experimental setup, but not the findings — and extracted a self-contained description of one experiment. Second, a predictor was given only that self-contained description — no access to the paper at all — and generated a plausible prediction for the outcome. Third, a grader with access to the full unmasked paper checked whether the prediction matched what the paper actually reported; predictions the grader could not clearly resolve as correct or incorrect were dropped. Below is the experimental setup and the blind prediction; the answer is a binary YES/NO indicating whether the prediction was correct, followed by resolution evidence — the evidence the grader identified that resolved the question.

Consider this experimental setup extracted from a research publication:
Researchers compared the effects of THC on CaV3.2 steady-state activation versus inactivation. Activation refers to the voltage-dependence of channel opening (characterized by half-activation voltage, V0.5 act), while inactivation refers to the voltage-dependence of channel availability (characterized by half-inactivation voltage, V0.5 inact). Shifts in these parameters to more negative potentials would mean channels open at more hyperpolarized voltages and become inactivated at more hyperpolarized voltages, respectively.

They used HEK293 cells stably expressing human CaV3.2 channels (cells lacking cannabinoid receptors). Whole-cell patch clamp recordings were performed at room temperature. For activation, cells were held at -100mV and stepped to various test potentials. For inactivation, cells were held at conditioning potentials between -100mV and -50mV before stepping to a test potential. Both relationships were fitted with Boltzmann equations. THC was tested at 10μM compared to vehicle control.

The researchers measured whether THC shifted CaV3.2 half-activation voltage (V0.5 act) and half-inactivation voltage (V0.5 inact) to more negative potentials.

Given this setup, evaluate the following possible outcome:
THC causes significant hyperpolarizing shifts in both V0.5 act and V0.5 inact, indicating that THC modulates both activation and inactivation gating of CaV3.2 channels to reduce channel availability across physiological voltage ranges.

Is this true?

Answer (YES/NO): NO